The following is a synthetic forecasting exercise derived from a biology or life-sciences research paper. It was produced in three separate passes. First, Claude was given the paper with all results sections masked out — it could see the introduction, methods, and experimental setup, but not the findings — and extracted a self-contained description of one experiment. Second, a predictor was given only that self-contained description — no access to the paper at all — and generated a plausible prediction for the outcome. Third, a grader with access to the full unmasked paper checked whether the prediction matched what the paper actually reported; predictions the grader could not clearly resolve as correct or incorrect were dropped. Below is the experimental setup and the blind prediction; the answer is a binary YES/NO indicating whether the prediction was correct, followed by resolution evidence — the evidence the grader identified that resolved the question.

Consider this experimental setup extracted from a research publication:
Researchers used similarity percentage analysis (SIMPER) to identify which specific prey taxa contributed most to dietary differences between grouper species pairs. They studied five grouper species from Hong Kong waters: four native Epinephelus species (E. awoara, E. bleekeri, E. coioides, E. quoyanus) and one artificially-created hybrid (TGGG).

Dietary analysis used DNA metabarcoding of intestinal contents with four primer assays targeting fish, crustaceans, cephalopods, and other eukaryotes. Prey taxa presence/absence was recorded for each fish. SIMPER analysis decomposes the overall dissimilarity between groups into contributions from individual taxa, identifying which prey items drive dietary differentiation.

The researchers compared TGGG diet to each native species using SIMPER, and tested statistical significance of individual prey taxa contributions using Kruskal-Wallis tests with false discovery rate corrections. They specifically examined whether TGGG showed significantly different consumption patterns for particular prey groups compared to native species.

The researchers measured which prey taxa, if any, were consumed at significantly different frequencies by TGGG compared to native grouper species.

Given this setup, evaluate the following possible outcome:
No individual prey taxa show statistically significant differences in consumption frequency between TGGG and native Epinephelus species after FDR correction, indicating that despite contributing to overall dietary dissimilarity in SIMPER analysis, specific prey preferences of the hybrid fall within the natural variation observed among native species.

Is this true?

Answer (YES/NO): NO